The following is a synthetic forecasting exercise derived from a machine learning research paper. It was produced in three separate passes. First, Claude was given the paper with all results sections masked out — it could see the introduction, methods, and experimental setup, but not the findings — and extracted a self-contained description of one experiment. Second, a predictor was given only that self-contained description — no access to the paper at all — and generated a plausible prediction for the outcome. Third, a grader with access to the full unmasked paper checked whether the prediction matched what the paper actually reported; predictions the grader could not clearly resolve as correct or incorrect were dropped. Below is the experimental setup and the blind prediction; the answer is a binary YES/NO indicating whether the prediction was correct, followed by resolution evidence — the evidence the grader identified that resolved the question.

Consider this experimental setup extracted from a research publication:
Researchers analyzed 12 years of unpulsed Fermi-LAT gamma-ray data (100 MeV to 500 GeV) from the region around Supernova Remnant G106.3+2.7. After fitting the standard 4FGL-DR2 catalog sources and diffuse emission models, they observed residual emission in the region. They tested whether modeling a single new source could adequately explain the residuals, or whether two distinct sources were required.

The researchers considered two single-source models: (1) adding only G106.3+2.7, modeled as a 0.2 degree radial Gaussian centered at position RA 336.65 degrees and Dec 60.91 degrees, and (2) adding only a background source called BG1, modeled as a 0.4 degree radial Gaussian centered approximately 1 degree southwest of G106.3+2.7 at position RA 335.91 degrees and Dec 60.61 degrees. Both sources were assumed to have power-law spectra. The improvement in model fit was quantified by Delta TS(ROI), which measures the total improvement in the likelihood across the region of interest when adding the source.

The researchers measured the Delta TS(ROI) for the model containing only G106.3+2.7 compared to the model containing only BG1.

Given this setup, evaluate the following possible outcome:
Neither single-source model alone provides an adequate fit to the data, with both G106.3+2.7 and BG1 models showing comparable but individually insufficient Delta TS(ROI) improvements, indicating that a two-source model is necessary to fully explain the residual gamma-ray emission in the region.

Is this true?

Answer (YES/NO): NO